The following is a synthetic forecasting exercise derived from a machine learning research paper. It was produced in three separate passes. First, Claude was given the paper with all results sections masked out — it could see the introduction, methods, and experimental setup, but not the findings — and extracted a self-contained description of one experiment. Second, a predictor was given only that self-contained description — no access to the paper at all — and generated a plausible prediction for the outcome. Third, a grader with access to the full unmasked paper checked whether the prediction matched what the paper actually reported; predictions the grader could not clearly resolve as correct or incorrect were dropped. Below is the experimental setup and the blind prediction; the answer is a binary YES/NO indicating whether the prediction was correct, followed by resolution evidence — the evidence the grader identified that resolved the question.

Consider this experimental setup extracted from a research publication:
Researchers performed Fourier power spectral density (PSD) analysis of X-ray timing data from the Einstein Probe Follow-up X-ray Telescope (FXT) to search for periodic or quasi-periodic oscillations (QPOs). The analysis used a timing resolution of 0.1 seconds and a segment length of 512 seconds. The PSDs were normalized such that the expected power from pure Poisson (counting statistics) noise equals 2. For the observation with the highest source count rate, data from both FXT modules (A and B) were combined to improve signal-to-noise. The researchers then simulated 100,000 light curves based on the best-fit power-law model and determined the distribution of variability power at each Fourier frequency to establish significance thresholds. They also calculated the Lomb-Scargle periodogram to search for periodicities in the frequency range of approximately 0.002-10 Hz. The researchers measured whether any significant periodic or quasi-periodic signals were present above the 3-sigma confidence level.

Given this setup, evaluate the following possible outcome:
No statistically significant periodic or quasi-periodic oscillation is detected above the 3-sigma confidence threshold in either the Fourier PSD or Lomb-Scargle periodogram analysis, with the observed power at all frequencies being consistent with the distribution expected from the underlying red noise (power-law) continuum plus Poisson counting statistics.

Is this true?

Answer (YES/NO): YES